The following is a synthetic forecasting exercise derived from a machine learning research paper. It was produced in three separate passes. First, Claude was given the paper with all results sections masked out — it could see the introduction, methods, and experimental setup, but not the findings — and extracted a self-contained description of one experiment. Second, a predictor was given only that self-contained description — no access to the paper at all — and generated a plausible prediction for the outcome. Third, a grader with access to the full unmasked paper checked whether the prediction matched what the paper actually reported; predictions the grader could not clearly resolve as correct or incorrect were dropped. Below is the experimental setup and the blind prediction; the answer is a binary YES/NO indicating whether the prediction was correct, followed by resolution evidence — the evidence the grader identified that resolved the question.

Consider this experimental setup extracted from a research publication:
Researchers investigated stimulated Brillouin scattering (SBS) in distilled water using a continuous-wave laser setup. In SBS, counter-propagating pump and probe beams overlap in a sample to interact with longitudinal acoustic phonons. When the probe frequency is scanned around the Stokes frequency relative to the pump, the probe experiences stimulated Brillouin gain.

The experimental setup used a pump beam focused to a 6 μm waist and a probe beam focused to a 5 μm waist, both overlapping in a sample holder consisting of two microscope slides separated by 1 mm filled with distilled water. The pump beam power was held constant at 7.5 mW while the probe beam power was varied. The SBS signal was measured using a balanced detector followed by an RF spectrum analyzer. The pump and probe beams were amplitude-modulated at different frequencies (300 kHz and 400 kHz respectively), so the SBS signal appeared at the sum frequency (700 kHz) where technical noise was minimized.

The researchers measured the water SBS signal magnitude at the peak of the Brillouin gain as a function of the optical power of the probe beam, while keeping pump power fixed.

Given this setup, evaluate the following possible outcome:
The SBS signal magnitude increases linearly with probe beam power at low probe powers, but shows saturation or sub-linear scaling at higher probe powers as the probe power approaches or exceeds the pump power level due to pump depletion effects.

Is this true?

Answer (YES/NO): NO